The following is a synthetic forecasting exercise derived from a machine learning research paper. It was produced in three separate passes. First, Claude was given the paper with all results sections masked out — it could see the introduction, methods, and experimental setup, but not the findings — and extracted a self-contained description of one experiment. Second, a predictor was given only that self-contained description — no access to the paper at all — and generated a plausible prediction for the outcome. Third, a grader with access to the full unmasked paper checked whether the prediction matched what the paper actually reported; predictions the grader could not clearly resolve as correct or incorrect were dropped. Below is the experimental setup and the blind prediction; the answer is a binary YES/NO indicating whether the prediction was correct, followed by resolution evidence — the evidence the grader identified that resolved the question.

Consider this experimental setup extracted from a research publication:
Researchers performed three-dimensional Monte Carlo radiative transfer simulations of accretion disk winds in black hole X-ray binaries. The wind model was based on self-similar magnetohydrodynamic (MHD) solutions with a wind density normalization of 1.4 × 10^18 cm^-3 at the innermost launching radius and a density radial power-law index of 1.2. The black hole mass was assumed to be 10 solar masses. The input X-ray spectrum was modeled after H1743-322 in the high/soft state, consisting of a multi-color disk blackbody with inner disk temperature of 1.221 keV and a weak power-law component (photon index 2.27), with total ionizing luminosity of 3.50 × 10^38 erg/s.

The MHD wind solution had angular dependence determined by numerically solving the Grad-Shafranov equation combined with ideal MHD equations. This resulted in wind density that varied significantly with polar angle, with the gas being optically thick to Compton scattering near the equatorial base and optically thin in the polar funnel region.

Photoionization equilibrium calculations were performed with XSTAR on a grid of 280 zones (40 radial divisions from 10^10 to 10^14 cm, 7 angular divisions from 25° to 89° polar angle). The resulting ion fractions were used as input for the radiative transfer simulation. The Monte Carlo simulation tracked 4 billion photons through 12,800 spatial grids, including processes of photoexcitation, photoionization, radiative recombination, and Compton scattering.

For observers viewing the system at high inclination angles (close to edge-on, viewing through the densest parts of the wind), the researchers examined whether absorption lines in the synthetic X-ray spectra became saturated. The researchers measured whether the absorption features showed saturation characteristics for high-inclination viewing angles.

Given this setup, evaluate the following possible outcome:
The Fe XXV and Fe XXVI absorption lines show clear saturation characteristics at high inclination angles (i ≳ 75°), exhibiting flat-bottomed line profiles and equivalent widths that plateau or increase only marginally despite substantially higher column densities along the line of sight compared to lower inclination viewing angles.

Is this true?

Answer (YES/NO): NO